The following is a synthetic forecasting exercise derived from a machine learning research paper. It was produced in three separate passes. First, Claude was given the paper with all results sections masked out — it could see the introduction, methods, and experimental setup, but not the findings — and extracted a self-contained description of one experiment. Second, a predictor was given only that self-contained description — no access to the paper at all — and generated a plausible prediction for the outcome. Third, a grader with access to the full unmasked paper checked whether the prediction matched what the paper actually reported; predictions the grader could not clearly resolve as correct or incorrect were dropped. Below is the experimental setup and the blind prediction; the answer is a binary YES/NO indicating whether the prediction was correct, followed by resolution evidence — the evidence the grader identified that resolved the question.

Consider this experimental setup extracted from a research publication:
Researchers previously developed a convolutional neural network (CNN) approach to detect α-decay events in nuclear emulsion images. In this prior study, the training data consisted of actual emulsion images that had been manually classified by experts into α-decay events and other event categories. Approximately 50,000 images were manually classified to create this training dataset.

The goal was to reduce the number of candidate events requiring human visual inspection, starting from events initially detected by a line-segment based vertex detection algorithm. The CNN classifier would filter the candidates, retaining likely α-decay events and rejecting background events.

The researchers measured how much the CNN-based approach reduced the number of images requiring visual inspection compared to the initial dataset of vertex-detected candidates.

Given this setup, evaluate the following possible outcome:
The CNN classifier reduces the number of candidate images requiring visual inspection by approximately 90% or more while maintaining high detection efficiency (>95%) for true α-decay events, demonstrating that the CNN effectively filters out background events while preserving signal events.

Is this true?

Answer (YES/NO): NO